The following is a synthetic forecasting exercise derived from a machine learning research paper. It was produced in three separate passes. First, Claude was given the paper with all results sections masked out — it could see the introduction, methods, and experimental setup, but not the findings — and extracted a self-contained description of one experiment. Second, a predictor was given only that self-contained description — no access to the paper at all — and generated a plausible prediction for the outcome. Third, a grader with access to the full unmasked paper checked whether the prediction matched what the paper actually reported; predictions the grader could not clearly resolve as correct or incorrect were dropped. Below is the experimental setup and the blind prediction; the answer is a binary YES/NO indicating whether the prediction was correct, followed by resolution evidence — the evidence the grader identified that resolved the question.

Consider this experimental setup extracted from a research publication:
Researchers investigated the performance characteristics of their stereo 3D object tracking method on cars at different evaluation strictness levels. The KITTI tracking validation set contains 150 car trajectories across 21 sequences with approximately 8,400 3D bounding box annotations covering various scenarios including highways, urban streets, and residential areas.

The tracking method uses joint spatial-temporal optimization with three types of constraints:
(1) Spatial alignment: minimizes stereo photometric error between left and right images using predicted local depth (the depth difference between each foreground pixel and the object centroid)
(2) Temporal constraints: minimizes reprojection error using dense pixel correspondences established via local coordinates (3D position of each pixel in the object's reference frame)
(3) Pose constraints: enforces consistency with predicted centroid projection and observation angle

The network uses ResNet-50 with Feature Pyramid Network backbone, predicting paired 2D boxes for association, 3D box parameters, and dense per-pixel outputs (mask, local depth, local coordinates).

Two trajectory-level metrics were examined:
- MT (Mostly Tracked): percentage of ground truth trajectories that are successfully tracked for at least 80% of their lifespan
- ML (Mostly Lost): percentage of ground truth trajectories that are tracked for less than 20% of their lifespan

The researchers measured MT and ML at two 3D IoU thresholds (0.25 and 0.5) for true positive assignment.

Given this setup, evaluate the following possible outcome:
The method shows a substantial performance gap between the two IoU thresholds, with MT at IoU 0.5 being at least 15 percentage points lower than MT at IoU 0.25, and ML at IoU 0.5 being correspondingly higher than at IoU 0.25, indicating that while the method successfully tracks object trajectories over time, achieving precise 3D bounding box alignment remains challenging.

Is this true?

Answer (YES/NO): YES